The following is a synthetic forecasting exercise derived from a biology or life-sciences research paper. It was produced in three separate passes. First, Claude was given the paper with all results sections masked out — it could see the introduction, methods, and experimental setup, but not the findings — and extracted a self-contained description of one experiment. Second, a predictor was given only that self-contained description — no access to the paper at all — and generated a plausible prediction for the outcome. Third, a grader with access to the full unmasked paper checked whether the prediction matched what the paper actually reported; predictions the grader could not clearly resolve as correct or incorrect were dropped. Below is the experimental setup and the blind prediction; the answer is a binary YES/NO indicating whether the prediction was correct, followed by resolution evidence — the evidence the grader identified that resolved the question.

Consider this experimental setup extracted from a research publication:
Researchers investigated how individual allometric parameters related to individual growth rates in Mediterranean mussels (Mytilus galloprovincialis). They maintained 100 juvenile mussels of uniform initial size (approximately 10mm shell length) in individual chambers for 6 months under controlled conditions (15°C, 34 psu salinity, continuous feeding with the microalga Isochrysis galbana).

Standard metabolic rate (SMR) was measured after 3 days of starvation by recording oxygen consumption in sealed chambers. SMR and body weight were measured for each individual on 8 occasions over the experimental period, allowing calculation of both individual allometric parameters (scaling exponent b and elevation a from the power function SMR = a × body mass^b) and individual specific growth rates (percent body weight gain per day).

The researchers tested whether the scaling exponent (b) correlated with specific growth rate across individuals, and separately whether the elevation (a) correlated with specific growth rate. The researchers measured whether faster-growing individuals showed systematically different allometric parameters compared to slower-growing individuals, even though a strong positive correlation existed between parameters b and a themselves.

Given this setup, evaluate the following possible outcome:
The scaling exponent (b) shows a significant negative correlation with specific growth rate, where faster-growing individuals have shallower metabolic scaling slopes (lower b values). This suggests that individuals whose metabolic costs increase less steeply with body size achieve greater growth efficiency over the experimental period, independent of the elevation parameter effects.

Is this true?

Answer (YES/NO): NO